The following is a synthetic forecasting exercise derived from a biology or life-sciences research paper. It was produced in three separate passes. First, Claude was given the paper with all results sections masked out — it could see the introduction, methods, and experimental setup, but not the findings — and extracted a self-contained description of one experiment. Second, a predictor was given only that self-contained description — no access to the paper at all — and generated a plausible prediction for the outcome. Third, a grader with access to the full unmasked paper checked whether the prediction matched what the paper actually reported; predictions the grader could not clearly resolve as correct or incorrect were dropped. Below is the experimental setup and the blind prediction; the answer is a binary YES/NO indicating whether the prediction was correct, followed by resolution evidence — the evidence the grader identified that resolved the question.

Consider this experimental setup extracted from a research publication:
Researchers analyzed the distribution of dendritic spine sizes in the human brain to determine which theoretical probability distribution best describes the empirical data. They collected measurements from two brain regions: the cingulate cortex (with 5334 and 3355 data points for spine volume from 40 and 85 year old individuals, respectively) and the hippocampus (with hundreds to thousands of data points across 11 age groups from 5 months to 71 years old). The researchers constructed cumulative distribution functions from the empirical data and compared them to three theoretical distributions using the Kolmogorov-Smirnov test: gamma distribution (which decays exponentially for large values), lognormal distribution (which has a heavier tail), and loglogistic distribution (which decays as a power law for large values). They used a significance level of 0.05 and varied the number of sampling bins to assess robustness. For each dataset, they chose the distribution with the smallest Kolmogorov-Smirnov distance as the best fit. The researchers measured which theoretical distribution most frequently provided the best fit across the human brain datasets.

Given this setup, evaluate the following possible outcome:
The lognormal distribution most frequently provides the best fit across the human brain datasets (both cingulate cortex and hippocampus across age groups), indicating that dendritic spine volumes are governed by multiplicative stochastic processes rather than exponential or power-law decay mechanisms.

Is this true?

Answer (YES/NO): NO